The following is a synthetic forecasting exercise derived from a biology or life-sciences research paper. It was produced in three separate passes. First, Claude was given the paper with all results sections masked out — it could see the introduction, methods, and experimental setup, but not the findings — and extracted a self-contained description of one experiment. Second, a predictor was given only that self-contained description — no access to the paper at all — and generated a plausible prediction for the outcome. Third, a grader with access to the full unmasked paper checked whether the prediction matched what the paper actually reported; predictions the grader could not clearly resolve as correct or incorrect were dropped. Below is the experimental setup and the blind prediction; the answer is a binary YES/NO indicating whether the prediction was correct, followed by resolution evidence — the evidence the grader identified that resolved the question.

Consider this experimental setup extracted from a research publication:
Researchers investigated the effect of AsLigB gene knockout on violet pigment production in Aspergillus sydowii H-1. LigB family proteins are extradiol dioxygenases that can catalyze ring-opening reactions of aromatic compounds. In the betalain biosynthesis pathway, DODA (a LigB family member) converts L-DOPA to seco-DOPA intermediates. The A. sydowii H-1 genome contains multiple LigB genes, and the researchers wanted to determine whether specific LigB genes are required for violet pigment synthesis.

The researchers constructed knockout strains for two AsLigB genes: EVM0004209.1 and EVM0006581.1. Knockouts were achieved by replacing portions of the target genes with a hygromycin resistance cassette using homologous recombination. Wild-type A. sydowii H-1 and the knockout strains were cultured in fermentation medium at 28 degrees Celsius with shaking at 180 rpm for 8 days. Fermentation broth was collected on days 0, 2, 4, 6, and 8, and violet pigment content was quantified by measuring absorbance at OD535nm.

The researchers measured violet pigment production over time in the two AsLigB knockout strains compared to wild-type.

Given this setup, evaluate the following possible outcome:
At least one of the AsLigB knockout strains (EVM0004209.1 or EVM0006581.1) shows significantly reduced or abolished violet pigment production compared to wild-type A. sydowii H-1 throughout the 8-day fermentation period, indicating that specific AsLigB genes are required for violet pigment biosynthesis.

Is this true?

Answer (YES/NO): YES